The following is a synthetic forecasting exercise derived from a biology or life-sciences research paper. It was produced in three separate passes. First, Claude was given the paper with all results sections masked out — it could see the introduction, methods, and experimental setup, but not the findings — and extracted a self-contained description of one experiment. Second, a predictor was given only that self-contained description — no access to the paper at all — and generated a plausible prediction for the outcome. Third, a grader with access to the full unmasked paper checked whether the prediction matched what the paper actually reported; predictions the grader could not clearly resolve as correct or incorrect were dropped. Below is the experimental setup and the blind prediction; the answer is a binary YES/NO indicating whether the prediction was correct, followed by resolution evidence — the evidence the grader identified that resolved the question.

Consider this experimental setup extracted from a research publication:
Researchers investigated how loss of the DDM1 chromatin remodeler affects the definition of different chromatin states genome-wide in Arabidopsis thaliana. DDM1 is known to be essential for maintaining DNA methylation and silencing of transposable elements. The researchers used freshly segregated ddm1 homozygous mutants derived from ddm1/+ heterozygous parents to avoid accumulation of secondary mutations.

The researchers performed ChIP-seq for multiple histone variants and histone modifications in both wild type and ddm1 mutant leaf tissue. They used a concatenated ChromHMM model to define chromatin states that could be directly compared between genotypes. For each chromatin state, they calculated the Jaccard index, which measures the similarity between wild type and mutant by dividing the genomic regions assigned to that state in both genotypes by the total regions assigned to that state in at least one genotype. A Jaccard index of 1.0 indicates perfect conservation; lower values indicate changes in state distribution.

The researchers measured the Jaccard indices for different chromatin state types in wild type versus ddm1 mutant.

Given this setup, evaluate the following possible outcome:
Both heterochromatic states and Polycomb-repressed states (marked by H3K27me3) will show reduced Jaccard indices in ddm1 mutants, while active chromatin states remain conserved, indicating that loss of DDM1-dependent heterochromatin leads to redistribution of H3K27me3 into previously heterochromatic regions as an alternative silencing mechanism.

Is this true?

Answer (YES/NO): NO